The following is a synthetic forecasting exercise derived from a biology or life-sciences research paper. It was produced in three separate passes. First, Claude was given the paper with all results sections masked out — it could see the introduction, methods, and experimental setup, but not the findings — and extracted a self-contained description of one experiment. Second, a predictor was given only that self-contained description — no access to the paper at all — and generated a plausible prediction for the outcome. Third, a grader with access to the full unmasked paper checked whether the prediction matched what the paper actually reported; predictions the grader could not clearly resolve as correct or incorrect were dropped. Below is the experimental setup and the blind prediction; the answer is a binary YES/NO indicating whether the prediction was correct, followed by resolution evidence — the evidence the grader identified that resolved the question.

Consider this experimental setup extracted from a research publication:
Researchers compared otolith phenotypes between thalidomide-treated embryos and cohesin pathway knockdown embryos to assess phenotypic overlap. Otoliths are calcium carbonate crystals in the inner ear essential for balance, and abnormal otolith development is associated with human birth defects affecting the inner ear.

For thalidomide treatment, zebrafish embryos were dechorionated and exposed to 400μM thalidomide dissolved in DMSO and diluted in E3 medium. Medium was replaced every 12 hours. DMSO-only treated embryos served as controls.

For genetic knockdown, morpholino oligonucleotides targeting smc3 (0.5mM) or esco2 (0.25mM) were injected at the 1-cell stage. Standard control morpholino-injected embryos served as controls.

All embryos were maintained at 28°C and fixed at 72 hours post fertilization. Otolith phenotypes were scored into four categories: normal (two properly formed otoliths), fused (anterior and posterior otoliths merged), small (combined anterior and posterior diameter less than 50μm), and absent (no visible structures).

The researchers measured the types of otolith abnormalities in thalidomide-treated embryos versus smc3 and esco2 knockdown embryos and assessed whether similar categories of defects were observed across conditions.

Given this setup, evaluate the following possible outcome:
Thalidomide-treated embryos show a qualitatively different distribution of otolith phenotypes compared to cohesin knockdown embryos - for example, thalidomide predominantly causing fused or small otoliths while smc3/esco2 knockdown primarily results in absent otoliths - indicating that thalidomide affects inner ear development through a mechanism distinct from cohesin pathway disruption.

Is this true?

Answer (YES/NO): NO